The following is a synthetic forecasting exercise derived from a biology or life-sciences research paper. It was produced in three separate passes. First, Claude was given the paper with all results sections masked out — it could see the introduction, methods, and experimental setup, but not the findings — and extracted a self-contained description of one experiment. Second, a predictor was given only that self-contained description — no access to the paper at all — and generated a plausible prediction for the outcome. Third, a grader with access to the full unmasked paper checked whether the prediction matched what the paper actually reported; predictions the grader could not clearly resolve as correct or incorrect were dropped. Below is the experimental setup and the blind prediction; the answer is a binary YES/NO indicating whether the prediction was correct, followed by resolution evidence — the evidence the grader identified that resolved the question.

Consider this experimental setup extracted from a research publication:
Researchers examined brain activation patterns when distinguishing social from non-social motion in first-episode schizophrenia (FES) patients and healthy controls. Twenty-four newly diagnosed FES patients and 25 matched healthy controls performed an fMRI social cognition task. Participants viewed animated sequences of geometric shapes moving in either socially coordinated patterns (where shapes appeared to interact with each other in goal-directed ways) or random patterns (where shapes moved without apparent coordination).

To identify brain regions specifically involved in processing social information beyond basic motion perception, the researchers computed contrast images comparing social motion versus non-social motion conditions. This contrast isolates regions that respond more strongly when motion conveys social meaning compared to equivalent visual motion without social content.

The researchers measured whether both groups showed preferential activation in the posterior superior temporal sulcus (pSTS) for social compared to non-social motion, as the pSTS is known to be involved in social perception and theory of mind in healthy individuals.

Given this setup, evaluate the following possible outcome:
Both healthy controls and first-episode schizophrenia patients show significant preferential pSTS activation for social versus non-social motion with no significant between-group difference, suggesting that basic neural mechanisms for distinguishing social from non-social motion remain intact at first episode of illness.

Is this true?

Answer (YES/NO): YES